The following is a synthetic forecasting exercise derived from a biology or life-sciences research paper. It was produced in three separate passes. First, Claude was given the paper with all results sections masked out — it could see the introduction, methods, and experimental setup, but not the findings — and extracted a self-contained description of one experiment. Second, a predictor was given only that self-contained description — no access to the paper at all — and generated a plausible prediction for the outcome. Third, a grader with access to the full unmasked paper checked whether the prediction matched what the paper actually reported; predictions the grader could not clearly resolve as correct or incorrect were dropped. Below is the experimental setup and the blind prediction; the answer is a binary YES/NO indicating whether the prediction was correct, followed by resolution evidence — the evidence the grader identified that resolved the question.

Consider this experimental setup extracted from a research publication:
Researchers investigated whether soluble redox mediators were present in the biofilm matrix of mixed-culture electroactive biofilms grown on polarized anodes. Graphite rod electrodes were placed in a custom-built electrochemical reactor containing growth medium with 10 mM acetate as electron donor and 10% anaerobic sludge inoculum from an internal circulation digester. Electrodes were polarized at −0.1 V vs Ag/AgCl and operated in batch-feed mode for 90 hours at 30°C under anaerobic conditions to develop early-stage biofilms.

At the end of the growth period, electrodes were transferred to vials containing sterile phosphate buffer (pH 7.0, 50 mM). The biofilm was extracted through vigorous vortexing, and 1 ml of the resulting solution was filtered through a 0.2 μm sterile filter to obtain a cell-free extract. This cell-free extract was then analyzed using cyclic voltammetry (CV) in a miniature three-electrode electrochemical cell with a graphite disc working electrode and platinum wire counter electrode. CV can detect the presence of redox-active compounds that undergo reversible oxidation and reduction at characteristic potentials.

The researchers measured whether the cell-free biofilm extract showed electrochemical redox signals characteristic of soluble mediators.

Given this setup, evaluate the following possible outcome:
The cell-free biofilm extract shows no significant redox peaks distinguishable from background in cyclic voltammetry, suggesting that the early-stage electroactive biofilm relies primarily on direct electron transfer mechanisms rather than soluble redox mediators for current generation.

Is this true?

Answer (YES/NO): NO